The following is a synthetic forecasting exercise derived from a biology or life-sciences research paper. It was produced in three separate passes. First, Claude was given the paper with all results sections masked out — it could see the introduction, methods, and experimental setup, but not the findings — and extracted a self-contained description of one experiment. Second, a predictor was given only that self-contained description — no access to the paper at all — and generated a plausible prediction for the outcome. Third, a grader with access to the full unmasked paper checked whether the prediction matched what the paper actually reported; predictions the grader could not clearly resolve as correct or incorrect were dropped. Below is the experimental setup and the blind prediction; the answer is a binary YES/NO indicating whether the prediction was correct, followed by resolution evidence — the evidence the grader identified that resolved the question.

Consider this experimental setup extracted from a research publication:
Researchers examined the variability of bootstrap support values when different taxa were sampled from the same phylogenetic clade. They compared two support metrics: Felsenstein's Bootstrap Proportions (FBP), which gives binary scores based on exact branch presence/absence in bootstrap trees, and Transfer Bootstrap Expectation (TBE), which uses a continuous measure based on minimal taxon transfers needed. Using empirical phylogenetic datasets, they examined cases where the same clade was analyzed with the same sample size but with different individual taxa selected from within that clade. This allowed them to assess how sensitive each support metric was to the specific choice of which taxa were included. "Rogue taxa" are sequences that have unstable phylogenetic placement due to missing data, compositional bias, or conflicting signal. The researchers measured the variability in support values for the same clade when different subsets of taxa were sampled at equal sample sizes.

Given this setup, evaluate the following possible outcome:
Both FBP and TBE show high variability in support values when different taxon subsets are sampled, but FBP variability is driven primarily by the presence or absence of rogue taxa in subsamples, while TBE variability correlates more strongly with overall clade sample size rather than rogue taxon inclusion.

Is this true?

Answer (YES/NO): NO